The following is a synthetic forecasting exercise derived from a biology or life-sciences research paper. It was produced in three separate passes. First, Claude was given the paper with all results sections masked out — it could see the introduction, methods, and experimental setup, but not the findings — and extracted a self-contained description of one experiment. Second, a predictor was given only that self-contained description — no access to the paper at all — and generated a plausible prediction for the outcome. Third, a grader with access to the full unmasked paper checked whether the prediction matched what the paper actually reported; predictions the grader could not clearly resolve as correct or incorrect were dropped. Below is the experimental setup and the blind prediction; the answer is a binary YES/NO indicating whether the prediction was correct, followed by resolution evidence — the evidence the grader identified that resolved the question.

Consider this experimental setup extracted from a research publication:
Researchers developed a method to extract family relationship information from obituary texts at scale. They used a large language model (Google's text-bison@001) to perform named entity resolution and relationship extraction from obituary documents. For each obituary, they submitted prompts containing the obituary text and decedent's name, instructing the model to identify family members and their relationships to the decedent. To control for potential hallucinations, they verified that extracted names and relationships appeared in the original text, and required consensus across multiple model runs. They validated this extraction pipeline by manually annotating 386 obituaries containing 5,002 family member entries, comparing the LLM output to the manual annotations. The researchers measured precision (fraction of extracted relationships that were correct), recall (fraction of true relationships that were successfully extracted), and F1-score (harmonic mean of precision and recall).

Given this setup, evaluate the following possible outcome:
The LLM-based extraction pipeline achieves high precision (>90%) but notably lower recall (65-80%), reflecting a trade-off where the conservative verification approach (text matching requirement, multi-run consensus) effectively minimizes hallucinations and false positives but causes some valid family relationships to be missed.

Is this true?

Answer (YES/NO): NO